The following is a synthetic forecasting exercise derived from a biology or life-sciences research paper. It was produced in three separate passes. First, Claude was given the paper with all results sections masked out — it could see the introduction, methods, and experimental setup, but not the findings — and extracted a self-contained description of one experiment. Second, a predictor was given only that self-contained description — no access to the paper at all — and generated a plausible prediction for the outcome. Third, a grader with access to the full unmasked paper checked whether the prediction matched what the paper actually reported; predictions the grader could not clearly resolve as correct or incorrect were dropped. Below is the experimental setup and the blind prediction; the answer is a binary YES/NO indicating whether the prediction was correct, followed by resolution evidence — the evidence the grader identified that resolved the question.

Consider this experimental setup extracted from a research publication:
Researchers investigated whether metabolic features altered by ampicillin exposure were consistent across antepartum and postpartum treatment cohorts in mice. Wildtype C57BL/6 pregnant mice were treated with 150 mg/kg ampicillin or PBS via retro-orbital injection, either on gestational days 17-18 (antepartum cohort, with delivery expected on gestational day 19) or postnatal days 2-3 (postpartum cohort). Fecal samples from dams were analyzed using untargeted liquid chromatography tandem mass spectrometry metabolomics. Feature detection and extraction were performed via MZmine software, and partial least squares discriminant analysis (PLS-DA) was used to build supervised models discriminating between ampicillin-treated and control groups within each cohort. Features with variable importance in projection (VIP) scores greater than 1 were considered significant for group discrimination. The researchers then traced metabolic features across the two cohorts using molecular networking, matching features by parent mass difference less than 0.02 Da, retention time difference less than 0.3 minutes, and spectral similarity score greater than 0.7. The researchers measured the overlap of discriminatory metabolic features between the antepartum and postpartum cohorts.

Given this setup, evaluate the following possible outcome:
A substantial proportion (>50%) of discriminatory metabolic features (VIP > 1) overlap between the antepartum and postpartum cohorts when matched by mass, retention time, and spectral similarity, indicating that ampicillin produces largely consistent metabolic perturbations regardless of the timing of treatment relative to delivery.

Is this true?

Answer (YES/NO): NO